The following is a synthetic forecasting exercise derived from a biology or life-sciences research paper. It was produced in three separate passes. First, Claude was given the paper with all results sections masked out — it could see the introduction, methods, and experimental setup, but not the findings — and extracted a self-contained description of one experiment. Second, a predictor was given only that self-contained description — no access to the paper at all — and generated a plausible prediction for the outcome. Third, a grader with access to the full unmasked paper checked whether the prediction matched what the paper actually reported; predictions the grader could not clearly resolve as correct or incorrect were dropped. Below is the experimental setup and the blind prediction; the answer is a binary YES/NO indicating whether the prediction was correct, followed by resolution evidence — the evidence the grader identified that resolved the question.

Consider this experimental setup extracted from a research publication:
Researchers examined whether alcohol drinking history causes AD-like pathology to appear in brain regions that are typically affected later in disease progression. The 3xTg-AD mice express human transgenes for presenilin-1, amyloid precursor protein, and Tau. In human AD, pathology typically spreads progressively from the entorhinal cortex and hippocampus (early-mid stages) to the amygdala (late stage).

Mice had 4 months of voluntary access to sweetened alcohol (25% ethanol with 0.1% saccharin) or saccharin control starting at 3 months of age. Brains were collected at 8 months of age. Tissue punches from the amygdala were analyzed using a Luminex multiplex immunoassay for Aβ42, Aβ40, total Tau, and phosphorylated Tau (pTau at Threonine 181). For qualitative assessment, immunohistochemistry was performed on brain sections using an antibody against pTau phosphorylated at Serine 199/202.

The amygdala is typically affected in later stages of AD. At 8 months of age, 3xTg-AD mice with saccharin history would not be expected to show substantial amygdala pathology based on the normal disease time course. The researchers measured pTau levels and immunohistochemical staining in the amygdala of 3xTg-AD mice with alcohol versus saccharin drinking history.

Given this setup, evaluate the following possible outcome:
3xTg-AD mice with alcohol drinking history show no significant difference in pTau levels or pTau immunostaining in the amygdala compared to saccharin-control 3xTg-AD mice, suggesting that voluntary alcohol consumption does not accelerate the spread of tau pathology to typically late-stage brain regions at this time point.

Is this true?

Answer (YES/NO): YES